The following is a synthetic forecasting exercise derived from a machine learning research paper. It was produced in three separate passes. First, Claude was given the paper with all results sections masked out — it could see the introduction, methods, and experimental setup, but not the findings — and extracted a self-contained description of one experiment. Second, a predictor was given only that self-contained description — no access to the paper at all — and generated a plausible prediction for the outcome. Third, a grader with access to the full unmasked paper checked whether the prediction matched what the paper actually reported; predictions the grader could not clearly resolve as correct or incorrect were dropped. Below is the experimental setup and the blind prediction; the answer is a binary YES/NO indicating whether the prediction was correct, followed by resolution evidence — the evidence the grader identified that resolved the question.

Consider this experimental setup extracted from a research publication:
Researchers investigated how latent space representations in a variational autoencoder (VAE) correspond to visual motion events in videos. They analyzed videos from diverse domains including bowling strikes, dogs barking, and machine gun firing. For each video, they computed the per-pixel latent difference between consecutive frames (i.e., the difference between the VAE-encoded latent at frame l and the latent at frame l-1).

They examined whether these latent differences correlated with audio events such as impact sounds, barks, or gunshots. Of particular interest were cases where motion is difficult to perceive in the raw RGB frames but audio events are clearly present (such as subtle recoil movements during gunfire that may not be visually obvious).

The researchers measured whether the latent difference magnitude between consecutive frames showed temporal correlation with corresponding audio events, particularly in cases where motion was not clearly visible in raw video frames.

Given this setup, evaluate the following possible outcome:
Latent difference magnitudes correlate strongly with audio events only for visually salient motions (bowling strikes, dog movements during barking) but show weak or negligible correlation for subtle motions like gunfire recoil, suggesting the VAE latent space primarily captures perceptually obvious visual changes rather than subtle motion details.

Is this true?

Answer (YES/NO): NO